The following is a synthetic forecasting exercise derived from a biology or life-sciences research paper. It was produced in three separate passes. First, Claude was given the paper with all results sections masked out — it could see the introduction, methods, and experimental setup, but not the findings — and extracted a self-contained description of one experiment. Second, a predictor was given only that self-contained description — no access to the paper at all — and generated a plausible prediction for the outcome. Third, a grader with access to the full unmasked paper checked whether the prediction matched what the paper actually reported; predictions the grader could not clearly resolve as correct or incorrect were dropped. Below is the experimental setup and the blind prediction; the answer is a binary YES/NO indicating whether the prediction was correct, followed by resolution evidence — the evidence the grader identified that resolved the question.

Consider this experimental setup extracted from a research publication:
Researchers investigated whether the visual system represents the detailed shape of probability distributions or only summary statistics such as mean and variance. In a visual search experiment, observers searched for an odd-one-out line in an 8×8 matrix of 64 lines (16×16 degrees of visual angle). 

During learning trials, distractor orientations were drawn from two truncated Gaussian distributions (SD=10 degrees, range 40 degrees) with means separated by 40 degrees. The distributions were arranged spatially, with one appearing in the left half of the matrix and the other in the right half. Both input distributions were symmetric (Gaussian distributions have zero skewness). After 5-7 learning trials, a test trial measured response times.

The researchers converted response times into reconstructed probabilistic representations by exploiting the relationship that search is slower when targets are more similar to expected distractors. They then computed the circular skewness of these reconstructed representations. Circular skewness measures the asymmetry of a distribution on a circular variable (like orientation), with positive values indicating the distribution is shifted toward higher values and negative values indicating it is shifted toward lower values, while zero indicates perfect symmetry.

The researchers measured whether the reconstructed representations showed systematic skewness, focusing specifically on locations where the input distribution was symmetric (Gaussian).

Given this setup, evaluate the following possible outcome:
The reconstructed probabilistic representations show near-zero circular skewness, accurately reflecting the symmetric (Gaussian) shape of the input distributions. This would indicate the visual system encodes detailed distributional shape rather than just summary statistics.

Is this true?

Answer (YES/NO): NO